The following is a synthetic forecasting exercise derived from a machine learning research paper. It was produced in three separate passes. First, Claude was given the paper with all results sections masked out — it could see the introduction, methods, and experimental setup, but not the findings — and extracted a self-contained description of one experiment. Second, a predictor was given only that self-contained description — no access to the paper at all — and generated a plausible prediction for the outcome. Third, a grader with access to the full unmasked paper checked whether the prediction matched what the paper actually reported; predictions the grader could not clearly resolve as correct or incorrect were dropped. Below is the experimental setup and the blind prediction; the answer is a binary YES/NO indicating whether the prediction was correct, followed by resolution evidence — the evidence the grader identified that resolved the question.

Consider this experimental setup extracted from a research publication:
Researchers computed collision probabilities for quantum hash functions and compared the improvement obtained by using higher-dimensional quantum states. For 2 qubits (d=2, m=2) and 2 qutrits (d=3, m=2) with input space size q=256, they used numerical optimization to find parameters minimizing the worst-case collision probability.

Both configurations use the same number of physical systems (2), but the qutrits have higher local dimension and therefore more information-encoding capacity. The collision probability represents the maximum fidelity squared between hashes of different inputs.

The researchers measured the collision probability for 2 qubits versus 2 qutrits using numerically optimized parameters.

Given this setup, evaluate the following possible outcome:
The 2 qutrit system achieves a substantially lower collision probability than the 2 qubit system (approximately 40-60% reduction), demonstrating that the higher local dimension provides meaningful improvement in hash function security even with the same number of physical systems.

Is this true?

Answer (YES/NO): YES